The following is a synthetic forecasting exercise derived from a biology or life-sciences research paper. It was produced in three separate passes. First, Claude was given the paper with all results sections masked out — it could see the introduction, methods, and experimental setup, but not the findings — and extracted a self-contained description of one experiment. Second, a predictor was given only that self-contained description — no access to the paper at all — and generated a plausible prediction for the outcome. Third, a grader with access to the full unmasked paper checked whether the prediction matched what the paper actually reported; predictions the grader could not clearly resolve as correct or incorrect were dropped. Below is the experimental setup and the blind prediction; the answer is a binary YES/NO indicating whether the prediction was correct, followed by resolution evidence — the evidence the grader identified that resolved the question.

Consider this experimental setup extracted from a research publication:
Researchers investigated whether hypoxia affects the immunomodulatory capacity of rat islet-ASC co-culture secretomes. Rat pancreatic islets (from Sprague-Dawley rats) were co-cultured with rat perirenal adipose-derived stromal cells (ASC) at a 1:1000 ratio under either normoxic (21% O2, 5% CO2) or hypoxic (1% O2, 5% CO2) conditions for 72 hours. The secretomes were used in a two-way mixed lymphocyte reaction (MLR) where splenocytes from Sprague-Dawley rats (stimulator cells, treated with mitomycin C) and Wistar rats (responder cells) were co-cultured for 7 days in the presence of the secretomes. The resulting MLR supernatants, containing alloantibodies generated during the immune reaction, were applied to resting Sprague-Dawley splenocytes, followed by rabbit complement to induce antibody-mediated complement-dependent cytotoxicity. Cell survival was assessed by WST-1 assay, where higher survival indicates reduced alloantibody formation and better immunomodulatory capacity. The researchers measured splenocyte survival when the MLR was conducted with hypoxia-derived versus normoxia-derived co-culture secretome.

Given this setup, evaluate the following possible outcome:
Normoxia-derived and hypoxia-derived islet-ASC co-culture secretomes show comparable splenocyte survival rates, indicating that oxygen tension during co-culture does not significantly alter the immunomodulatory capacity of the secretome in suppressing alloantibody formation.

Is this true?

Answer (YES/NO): YES